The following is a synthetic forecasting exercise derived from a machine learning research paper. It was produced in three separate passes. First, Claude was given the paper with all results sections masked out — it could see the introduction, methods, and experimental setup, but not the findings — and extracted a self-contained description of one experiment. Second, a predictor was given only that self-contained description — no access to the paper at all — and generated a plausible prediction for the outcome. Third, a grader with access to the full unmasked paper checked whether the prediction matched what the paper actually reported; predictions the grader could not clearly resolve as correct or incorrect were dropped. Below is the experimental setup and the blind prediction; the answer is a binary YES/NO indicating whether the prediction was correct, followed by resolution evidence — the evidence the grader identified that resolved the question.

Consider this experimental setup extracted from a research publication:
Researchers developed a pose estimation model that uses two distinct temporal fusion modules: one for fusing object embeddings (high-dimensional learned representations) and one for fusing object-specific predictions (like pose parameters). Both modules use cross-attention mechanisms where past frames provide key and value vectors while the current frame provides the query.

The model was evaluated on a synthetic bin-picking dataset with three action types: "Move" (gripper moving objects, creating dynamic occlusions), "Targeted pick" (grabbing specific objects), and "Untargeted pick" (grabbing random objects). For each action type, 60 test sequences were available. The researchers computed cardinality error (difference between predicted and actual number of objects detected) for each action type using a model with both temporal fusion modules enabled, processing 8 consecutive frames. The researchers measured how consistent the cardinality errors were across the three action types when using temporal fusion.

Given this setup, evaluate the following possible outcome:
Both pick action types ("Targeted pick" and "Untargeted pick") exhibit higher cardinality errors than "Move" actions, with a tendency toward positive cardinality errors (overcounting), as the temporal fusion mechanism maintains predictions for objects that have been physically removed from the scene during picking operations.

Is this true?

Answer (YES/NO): NO